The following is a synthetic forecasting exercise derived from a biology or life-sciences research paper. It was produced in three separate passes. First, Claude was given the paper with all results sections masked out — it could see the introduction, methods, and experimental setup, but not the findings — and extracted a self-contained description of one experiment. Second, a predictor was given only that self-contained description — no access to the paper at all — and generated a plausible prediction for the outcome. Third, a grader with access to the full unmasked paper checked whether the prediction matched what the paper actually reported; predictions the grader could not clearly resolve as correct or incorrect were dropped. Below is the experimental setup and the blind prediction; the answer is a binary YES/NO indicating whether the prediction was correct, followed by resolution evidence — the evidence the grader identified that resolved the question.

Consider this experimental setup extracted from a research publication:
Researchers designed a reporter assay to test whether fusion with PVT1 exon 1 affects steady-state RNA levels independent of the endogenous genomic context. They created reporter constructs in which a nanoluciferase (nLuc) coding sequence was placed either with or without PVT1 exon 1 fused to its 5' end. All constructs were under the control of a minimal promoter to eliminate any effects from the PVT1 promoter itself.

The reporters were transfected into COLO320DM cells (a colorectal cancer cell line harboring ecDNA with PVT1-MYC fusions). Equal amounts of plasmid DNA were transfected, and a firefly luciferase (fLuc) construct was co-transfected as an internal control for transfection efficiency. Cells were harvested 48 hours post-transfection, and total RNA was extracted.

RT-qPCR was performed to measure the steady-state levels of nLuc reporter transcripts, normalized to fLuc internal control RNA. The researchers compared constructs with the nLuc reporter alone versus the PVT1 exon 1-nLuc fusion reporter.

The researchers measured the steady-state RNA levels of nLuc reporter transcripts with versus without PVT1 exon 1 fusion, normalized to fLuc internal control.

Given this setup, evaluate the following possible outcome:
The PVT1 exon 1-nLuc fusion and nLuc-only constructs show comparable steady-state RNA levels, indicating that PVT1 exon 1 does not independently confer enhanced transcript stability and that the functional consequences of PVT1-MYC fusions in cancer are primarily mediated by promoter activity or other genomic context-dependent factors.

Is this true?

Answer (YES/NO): NO